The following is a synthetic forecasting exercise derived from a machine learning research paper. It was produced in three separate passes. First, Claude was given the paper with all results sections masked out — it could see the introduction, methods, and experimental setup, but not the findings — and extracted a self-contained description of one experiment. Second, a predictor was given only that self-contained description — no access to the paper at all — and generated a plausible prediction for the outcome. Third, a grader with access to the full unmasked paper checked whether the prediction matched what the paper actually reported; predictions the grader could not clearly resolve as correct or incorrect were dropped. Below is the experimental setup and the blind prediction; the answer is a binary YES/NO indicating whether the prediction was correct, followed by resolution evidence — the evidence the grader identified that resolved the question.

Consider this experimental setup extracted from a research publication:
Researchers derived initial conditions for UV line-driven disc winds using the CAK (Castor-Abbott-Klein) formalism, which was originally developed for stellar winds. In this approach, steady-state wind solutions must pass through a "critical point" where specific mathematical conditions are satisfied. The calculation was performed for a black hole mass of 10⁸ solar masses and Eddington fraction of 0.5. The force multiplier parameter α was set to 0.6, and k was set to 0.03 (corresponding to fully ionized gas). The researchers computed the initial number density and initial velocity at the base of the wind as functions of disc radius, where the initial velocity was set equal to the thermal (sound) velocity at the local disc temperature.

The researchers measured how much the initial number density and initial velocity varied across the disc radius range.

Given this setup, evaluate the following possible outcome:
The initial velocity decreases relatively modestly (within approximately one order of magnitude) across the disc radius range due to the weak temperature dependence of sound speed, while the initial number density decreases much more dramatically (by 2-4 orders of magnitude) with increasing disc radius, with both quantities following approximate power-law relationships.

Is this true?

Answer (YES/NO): NO